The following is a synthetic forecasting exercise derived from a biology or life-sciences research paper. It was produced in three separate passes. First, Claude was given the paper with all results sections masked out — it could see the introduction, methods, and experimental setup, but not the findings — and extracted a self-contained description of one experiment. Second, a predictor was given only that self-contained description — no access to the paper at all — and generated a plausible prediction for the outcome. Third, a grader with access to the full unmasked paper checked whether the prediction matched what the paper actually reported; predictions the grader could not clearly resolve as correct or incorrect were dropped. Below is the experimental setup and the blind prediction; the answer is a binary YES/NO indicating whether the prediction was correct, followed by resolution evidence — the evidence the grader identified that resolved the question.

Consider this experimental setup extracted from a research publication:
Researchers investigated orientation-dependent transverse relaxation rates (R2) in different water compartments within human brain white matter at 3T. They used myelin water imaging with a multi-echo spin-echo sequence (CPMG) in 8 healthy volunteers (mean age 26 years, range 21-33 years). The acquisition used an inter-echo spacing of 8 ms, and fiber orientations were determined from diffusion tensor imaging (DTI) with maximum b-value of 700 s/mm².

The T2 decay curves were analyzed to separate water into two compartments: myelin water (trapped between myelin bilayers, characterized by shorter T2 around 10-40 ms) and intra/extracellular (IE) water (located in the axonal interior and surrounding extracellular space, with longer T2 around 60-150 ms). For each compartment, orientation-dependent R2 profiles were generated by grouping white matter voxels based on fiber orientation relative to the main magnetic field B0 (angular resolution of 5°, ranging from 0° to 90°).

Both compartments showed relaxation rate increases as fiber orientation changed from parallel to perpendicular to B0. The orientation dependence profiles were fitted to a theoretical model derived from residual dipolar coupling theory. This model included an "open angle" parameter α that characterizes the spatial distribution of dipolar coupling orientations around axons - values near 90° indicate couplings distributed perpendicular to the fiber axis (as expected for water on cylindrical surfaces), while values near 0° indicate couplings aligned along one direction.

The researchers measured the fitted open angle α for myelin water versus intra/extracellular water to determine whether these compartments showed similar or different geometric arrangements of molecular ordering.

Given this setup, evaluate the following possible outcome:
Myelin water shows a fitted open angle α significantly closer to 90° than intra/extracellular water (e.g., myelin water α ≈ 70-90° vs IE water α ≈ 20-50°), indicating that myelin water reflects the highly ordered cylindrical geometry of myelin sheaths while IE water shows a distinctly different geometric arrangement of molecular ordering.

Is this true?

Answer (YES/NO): NO